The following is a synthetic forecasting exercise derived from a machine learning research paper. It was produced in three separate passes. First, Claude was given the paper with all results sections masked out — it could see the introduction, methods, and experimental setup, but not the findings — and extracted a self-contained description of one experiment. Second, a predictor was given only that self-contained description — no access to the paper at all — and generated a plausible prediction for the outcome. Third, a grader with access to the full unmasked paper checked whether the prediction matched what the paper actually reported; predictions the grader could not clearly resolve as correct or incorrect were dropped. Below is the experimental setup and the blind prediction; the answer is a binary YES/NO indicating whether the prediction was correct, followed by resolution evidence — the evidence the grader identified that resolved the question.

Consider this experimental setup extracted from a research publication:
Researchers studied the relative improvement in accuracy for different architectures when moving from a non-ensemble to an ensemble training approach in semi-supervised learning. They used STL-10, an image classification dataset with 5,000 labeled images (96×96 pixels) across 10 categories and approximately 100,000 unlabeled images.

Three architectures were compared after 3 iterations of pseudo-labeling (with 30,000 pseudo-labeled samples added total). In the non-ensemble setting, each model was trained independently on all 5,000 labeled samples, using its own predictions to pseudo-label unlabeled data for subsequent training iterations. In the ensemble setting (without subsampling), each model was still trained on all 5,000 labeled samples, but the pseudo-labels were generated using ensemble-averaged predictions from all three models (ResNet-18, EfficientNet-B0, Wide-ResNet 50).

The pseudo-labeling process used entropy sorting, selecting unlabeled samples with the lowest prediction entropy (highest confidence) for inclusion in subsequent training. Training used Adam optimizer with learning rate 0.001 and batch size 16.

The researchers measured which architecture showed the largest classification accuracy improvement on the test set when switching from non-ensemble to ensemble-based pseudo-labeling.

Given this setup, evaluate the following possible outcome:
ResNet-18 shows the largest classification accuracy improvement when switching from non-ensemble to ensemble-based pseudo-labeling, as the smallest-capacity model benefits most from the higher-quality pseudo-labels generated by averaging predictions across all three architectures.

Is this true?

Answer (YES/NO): NO